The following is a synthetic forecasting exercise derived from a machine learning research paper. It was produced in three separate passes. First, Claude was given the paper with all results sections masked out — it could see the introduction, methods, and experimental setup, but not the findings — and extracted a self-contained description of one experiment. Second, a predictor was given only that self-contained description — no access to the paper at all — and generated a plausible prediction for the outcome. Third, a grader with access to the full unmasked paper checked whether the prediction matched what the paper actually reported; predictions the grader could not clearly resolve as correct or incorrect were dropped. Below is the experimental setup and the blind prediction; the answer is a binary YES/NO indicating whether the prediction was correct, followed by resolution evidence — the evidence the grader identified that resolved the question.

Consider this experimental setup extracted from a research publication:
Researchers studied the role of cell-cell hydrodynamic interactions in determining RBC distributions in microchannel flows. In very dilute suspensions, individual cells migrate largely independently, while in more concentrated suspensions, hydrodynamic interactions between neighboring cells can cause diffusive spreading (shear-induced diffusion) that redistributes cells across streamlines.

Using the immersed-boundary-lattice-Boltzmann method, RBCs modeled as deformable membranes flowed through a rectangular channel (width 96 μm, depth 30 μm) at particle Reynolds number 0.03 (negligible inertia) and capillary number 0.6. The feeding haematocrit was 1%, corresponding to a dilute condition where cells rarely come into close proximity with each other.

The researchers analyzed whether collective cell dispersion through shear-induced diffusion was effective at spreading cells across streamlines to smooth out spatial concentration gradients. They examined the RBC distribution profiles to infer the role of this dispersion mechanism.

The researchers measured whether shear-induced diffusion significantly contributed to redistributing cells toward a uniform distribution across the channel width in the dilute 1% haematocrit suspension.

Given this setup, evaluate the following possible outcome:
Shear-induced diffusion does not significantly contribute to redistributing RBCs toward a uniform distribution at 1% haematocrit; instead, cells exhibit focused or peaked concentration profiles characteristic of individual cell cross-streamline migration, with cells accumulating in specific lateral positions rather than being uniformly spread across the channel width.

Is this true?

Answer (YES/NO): YES